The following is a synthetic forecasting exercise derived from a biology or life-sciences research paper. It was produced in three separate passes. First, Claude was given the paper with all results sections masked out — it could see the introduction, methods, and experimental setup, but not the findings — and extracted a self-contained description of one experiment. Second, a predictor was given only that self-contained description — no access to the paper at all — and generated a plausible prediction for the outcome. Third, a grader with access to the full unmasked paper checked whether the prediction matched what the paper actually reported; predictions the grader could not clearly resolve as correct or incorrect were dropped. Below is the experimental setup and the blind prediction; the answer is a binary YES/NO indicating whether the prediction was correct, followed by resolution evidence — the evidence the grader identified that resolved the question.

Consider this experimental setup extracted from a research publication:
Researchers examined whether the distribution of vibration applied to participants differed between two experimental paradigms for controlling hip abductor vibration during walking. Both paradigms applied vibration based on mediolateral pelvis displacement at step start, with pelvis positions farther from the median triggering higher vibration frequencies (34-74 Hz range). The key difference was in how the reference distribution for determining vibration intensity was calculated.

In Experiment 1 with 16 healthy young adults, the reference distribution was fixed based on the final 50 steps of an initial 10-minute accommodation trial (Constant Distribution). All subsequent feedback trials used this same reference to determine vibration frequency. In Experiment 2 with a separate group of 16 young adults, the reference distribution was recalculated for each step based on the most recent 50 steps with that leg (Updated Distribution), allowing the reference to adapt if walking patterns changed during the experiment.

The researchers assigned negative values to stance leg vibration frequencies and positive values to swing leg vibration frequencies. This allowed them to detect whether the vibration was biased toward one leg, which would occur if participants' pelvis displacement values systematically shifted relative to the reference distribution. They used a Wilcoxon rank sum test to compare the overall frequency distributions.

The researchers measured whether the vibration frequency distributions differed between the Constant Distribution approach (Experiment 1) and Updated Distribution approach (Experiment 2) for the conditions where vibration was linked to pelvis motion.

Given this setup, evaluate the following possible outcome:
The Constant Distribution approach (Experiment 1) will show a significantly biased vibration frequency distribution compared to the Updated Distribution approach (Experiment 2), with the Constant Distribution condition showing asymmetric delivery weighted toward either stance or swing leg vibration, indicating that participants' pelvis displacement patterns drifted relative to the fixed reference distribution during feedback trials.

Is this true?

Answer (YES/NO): YES